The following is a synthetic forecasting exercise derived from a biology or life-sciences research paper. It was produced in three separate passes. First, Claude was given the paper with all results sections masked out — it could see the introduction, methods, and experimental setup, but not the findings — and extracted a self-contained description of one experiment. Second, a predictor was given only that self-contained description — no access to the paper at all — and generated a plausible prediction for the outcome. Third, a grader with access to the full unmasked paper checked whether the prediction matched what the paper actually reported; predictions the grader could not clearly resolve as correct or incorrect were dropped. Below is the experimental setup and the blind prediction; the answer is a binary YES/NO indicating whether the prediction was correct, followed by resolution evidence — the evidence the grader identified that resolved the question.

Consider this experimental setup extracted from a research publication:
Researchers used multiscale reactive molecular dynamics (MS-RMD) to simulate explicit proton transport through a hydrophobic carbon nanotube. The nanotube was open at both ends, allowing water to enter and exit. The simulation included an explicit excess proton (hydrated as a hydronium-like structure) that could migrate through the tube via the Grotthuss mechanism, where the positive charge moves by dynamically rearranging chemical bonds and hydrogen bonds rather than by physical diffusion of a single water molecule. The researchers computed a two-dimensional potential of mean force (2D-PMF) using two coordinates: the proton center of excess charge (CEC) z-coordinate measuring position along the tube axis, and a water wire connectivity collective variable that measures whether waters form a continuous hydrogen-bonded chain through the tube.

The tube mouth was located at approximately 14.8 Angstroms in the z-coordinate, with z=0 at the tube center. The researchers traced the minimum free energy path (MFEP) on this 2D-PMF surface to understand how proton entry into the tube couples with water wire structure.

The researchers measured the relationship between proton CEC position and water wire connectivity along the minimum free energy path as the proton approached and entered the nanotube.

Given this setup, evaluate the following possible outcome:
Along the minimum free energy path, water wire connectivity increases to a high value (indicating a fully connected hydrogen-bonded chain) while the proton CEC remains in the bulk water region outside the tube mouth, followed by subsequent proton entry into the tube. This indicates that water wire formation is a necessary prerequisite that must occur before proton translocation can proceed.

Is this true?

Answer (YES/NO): NO